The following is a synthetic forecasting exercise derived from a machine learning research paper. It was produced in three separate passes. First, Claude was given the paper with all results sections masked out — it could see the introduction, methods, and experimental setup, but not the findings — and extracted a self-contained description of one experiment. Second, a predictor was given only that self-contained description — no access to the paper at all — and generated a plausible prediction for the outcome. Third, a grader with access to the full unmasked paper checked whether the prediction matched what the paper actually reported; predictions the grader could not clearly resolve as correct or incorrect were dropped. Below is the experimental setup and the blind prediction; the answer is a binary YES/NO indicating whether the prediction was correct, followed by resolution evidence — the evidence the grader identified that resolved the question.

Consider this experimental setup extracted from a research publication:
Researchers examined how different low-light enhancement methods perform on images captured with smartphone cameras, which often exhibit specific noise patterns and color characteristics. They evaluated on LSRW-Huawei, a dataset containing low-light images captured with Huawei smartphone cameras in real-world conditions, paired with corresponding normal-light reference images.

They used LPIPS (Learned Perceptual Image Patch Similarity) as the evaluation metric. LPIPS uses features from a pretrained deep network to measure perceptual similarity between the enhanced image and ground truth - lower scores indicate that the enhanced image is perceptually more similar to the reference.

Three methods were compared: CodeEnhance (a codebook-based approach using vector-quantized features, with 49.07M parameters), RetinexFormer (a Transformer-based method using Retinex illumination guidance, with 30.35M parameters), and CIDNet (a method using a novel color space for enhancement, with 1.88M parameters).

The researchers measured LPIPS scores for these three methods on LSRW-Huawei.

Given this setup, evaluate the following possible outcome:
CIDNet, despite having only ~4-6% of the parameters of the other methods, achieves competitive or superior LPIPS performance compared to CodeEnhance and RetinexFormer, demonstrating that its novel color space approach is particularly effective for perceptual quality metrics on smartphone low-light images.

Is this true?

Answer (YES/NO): NO